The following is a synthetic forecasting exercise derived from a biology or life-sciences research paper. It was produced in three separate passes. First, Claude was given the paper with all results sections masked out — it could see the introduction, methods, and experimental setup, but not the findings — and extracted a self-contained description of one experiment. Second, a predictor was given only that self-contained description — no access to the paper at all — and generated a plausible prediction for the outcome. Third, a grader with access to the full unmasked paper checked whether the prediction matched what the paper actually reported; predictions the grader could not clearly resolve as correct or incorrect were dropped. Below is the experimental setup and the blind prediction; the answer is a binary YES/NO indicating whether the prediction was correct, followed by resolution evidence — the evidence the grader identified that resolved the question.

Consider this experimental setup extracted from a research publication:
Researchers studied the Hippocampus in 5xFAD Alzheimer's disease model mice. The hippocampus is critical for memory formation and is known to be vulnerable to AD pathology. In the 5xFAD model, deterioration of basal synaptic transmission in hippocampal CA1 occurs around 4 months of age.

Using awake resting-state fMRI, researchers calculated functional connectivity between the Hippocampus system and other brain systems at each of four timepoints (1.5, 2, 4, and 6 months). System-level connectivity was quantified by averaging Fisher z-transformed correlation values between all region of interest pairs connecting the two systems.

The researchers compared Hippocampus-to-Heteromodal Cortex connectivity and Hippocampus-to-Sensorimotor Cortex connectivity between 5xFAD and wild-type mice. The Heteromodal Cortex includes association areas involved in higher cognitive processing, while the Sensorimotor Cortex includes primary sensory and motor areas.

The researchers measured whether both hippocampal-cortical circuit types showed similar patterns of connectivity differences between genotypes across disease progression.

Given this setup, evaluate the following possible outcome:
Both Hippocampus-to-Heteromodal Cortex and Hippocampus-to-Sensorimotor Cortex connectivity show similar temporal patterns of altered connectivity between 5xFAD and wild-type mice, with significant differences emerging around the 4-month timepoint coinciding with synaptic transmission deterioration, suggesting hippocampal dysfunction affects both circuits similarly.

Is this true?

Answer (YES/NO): NO